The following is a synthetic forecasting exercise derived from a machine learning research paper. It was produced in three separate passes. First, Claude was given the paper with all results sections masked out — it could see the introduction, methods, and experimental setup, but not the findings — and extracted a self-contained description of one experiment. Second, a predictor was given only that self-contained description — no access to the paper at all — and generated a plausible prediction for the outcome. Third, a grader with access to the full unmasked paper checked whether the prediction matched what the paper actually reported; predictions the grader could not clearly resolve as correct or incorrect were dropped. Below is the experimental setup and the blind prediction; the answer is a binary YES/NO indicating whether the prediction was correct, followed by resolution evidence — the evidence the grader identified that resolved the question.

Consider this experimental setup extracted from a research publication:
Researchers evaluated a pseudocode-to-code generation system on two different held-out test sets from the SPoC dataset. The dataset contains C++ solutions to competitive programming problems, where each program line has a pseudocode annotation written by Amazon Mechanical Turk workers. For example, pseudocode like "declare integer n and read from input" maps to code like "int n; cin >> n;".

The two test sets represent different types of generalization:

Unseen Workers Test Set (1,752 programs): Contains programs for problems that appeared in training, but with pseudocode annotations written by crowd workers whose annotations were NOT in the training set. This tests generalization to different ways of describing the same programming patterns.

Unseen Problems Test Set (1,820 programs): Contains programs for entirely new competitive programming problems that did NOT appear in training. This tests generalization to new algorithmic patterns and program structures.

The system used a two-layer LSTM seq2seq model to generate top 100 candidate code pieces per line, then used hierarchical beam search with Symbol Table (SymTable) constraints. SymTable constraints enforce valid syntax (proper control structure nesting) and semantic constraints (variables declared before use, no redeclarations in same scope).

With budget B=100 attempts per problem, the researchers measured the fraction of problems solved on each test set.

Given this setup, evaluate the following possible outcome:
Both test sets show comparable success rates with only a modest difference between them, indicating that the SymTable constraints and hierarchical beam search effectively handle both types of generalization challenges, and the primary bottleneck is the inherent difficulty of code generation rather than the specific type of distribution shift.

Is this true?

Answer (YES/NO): NO